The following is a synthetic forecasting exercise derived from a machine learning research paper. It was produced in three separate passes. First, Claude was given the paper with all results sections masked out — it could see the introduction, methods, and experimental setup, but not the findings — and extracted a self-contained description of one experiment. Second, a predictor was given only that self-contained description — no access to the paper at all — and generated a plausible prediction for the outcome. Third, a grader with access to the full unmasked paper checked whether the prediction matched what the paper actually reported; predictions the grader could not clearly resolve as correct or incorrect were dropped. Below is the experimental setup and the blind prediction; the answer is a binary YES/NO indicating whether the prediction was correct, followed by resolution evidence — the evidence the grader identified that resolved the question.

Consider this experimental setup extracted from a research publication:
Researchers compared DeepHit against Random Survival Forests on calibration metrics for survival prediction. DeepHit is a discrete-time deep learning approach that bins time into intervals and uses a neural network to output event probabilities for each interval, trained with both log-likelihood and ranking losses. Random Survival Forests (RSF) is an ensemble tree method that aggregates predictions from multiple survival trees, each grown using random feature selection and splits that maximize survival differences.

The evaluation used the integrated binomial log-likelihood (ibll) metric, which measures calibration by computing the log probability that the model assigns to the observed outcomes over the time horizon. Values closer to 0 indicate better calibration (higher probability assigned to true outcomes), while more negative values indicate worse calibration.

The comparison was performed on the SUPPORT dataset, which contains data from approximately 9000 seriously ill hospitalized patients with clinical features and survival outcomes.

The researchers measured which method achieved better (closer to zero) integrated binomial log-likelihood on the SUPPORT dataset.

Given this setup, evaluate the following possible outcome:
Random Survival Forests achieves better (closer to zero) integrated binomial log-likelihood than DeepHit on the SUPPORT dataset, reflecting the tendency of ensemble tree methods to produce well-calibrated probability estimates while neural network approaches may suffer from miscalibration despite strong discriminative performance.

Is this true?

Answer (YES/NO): YES